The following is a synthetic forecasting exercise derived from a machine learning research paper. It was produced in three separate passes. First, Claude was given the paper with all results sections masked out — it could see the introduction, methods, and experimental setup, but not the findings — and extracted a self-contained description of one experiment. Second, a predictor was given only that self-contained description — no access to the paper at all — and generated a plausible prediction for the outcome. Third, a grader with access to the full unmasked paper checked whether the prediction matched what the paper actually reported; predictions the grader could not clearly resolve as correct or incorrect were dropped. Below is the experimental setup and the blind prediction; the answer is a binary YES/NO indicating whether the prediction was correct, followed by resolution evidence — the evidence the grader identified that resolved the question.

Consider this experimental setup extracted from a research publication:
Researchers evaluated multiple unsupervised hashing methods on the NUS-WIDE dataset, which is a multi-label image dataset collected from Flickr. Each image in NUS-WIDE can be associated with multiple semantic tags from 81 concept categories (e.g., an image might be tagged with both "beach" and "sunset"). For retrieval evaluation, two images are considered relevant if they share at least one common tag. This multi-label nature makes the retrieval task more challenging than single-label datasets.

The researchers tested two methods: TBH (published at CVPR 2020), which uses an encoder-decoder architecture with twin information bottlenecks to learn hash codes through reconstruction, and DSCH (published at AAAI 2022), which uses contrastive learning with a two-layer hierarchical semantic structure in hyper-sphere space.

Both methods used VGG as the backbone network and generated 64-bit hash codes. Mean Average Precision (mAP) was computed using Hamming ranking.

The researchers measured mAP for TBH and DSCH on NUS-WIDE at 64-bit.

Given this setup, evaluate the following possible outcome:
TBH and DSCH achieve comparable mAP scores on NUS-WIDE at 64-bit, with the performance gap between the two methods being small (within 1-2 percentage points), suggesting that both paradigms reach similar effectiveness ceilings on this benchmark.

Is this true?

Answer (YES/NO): NO